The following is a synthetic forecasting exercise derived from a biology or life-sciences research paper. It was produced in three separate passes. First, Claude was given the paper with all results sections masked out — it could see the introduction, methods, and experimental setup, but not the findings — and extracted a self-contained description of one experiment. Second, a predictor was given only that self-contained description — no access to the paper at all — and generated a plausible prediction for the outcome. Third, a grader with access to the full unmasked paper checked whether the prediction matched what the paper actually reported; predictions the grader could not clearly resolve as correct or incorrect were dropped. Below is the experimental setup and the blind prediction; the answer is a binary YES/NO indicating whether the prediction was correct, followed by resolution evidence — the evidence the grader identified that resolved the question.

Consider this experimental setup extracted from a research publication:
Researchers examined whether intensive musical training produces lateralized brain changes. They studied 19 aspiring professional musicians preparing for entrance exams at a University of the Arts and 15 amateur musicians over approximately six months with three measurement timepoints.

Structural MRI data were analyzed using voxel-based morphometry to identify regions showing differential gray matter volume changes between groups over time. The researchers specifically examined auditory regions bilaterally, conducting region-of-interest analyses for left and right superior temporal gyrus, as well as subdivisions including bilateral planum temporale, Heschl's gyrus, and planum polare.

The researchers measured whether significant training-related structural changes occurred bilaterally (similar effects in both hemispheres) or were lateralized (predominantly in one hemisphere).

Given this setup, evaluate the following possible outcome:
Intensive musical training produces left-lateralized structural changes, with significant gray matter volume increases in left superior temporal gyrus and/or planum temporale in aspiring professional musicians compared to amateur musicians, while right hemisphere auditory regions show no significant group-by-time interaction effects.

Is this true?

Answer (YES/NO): NO